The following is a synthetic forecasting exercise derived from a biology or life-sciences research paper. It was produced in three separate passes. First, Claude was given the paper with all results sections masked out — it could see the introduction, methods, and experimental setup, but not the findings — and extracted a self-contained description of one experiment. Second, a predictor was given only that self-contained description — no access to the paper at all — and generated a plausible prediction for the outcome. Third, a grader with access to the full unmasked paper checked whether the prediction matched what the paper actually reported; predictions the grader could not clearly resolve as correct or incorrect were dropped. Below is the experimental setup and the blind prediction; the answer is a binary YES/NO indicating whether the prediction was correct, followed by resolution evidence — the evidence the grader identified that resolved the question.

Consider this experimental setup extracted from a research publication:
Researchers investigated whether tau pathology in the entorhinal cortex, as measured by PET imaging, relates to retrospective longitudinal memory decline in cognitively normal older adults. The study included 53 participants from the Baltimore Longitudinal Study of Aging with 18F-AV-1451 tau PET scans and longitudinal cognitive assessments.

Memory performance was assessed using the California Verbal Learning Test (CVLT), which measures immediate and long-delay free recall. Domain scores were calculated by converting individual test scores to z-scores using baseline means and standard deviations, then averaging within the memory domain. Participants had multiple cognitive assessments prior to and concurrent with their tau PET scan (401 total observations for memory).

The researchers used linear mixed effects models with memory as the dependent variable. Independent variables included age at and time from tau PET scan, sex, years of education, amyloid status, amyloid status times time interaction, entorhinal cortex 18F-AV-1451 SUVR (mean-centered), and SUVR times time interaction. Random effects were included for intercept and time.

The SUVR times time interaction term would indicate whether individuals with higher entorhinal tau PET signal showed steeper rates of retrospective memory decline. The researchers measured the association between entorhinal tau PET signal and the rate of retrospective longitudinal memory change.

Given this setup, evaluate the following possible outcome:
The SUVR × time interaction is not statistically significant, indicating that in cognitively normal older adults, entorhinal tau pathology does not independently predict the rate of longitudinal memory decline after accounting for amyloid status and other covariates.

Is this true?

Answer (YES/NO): NO